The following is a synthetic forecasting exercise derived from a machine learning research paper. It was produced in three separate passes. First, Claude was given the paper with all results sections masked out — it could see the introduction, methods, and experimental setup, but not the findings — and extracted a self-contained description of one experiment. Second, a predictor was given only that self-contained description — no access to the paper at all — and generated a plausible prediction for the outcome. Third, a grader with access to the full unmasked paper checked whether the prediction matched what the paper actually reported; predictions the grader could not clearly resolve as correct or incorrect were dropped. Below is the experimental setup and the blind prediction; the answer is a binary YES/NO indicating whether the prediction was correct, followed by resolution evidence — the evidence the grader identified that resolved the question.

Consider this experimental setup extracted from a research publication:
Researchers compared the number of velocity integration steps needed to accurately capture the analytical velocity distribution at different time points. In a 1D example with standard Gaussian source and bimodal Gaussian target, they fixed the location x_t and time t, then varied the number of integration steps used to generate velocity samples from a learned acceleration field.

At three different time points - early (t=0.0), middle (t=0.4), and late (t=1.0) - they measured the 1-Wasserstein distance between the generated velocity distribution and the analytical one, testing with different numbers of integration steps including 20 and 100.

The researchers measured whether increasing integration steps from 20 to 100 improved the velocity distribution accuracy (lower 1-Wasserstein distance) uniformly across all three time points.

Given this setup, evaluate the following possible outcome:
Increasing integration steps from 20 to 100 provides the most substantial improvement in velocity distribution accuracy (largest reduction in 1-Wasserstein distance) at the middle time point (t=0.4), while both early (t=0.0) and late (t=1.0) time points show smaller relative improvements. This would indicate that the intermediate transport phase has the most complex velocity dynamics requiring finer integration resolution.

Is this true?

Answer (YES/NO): NO